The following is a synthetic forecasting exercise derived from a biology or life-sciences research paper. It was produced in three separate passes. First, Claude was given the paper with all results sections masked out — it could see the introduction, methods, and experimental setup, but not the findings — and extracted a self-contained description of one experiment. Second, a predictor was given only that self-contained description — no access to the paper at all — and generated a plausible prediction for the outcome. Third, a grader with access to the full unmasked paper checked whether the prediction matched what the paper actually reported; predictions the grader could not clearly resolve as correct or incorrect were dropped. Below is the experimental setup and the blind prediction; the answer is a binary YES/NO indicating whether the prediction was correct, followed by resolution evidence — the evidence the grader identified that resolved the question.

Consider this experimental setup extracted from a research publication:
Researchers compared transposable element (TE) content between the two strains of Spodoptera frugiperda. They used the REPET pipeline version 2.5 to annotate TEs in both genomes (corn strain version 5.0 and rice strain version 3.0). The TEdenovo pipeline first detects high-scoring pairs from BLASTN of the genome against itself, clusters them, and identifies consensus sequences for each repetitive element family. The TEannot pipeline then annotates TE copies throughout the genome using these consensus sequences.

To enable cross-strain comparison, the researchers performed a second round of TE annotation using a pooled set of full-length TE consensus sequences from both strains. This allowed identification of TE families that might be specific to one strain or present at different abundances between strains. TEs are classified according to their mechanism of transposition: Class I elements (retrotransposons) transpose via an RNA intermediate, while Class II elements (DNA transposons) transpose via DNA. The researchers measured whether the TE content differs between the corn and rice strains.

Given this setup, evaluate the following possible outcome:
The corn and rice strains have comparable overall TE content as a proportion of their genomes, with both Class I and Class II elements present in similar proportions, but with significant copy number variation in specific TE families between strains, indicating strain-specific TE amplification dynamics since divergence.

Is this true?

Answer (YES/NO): NO